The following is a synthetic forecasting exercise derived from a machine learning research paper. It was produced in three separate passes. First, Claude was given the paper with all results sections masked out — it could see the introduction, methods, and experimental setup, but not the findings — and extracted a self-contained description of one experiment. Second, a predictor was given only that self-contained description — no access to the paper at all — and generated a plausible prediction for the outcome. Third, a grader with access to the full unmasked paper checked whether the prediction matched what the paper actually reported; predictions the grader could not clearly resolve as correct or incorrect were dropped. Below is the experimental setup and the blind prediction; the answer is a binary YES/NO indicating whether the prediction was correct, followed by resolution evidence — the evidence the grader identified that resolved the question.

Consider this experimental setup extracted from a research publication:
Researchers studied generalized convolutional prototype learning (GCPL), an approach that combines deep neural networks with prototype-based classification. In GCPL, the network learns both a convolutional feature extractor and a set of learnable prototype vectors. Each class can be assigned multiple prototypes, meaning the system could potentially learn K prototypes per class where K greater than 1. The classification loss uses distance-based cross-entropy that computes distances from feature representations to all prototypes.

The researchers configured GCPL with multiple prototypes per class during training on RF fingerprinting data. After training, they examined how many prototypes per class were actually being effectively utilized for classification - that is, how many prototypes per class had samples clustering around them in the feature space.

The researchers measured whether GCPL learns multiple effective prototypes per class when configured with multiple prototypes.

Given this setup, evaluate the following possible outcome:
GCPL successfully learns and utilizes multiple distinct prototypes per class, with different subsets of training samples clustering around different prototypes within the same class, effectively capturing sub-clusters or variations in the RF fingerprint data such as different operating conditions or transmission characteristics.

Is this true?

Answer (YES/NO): NO